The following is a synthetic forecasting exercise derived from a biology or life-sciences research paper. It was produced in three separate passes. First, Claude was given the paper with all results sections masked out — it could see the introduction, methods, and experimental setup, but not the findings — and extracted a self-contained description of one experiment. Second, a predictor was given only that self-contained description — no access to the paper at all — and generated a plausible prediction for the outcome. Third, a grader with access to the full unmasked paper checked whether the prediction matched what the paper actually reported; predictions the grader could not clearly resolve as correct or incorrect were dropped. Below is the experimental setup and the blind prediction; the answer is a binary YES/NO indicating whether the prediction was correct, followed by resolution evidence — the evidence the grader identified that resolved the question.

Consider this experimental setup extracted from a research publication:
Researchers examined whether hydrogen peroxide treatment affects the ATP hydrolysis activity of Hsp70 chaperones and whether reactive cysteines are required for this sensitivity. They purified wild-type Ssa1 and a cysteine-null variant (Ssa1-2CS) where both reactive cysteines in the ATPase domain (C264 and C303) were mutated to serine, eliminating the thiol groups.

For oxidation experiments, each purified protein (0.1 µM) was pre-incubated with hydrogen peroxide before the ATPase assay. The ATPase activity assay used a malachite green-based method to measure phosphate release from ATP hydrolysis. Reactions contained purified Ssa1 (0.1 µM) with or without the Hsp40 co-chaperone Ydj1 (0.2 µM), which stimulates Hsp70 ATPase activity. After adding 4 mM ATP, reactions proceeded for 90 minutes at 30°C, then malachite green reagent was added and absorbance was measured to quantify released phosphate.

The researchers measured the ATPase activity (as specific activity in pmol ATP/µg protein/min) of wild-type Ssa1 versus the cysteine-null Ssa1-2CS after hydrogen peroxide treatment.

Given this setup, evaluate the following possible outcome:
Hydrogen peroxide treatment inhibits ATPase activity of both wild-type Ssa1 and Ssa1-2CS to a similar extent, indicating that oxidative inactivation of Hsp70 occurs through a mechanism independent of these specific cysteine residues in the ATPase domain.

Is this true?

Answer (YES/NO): NO